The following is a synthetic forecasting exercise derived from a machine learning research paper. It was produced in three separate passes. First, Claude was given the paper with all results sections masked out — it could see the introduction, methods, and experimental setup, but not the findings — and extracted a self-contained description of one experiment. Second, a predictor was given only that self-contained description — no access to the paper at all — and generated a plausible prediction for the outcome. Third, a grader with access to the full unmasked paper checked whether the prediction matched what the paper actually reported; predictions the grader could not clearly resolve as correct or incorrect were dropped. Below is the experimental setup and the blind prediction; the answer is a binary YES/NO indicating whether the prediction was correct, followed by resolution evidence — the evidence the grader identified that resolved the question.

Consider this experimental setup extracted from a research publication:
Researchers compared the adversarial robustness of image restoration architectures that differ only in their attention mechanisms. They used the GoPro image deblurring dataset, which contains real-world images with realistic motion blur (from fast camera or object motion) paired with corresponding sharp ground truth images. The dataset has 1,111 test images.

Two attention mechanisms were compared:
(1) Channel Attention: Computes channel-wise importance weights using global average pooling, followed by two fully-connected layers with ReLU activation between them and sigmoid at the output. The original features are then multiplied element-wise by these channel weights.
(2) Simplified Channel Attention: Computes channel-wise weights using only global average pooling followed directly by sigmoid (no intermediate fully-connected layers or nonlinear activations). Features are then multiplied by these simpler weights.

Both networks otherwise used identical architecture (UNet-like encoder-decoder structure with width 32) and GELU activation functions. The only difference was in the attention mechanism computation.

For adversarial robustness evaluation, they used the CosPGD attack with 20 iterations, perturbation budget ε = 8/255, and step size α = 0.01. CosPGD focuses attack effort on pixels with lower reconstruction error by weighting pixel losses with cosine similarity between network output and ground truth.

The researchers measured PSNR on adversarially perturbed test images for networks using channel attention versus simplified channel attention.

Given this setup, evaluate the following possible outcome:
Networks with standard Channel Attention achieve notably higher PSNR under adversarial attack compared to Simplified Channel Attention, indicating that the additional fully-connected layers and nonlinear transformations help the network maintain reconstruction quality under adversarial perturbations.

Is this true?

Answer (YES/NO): YES